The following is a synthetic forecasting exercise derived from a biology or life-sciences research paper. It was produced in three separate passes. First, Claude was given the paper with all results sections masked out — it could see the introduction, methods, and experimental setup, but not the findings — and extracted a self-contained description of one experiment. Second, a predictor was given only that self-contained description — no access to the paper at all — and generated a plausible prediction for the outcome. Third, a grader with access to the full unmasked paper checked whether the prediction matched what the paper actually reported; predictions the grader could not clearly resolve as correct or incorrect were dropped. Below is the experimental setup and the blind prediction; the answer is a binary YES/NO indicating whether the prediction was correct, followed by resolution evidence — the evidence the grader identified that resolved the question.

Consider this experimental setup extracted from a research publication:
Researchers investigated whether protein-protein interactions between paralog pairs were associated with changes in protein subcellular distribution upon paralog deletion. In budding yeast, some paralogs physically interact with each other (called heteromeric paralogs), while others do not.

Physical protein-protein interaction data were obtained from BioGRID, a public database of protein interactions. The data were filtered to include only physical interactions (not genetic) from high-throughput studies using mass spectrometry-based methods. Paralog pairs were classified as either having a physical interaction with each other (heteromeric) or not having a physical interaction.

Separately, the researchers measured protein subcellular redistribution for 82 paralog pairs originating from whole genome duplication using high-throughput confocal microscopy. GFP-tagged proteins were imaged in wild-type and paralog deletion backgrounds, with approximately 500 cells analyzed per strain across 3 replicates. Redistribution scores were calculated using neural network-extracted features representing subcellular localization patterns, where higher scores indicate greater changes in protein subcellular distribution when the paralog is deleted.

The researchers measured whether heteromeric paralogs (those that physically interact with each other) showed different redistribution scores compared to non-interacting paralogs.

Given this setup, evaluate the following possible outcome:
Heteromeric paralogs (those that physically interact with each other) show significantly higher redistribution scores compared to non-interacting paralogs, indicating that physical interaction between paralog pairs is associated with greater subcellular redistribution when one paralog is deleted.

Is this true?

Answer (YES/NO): YES